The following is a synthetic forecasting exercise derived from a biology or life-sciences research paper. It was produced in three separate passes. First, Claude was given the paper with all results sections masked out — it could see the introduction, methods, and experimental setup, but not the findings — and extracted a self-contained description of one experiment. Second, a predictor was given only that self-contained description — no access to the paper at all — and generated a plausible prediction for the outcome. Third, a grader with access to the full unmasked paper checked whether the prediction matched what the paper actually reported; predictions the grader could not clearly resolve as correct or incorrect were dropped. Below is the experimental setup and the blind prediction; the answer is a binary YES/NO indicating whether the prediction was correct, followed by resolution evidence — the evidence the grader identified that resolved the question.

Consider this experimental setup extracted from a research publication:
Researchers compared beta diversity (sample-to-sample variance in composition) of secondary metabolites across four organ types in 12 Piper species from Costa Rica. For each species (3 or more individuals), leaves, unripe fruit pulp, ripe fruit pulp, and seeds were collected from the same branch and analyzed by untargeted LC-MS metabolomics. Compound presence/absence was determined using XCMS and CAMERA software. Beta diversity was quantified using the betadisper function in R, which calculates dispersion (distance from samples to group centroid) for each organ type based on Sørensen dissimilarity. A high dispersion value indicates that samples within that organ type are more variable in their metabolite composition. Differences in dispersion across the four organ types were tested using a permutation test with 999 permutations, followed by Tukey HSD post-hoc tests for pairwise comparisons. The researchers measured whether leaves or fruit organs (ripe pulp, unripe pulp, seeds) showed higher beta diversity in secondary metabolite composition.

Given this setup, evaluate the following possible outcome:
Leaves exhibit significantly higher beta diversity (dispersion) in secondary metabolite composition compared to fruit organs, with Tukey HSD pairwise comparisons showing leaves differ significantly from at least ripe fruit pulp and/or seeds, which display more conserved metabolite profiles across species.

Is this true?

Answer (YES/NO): NO